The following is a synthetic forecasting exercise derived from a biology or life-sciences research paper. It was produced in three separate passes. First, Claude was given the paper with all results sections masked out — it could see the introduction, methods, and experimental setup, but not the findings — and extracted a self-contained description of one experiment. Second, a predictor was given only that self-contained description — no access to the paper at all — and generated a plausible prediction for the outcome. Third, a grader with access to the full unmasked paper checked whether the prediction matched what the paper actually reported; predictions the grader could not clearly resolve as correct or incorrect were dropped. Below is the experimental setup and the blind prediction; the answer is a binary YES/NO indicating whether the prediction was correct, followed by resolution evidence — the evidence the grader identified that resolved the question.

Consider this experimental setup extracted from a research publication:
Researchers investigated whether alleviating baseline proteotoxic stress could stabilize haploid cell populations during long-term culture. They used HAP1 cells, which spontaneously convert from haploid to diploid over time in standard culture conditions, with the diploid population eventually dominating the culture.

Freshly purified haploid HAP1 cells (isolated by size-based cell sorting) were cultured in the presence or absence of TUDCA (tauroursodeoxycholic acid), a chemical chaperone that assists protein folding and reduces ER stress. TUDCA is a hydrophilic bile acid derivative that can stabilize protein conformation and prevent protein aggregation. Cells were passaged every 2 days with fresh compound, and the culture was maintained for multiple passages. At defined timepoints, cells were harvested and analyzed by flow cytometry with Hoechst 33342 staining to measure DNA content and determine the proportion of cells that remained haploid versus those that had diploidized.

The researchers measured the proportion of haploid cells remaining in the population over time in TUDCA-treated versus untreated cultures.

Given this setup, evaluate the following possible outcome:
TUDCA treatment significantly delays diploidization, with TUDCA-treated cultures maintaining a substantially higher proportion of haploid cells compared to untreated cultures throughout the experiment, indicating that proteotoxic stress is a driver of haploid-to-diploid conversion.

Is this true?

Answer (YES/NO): YES